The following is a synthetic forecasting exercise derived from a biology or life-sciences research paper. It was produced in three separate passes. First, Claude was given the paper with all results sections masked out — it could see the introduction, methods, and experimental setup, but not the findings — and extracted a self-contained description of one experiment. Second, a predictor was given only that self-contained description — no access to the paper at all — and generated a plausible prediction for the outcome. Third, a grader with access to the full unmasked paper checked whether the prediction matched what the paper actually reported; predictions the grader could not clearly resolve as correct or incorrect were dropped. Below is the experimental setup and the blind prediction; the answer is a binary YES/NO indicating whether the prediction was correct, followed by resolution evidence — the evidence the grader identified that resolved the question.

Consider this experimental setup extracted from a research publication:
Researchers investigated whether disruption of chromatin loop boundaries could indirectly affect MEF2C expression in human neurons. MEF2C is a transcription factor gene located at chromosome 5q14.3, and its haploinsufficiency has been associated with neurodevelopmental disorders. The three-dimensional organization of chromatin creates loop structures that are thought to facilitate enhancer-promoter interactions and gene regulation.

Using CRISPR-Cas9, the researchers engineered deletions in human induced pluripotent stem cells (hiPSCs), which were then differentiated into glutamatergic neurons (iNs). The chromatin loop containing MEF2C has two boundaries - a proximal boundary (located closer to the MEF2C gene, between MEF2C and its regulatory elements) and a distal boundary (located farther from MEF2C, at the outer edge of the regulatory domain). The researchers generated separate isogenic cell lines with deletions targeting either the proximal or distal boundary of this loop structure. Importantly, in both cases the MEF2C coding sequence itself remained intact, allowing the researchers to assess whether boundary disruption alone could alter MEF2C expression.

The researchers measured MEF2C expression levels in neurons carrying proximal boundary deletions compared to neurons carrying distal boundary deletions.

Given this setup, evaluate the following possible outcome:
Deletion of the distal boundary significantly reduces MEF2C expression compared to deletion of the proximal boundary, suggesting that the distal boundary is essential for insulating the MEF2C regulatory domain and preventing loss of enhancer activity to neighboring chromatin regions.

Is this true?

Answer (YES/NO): NO